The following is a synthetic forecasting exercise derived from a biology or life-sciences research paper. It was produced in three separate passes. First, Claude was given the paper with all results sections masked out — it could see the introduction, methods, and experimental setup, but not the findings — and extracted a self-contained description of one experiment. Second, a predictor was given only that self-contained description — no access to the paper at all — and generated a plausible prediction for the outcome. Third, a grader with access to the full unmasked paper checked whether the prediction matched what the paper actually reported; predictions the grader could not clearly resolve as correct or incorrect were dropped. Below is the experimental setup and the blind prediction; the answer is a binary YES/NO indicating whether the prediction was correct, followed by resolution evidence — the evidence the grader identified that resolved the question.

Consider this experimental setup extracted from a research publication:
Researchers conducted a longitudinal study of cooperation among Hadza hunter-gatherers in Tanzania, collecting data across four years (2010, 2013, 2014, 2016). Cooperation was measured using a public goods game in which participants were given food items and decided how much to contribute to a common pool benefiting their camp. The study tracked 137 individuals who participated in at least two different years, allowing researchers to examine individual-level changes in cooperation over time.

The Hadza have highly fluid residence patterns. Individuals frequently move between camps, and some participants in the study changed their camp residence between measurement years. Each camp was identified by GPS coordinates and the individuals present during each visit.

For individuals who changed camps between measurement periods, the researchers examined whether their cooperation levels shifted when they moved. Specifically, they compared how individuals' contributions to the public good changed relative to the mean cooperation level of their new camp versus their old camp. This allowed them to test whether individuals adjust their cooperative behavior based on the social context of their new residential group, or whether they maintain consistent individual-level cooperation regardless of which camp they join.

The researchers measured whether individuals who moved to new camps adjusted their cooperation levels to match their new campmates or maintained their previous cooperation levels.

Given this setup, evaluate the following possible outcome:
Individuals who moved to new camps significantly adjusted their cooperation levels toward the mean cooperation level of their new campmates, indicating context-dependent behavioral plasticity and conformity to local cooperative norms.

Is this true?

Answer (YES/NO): YES